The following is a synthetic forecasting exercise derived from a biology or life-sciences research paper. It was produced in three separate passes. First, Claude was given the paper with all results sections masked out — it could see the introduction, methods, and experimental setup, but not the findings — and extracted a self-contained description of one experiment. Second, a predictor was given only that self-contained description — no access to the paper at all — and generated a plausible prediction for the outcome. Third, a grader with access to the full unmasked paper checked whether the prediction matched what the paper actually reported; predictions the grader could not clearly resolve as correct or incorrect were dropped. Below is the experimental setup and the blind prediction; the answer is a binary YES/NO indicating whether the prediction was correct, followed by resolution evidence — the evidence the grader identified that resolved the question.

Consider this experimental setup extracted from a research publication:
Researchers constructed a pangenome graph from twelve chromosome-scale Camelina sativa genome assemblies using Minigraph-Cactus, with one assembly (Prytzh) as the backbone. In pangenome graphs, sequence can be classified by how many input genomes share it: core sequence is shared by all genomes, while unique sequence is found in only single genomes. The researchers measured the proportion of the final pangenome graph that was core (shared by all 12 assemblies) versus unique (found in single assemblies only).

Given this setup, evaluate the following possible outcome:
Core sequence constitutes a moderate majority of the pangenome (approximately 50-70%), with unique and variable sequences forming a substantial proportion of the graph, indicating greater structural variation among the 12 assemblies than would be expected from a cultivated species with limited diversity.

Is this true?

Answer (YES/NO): NO